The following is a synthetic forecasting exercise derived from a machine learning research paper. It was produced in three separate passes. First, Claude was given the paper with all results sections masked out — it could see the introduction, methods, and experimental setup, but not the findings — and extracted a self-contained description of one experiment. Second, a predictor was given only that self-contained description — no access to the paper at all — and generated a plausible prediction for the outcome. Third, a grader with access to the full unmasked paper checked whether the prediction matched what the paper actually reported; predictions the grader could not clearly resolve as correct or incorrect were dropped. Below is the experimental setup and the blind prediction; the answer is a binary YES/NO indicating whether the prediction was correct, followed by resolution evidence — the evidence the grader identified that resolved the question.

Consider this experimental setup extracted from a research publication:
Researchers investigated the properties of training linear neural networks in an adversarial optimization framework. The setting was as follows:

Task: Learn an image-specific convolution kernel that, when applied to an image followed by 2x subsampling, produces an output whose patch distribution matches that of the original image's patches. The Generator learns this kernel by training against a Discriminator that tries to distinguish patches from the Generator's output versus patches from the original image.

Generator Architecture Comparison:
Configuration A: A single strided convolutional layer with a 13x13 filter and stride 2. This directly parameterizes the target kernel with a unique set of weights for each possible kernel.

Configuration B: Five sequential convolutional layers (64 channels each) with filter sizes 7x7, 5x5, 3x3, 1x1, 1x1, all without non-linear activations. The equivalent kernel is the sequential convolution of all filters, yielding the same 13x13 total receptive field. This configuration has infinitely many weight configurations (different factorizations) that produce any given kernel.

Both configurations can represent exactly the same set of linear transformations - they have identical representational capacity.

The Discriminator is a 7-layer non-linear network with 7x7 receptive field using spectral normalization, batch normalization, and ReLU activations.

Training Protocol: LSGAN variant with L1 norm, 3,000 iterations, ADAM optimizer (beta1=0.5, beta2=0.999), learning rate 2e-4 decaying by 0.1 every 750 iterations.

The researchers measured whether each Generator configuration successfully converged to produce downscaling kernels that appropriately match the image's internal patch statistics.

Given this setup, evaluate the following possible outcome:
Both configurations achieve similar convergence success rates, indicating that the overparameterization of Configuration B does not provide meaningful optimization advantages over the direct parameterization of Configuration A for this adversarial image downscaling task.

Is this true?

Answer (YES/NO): NO